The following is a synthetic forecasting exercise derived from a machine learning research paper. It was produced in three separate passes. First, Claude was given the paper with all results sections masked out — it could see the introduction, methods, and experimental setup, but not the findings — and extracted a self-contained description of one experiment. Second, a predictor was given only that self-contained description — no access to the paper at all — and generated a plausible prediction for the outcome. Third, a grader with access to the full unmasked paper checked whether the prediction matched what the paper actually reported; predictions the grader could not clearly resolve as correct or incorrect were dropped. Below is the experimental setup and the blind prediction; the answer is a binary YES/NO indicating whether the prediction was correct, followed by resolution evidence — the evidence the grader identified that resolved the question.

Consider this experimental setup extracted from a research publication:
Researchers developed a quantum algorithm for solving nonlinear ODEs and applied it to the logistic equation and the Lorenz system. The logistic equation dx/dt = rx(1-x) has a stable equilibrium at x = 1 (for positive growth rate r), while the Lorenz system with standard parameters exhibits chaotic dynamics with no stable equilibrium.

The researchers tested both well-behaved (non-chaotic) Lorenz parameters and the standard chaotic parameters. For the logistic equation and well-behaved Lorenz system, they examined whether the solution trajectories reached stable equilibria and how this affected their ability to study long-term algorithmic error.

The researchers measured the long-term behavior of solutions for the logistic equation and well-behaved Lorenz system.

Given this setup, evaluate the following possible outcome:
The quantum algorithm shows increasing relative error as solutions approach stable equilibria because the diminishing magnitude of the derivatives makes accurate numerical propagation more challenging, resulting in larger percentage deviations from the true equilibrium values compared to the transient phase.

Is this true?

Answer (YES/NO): NO